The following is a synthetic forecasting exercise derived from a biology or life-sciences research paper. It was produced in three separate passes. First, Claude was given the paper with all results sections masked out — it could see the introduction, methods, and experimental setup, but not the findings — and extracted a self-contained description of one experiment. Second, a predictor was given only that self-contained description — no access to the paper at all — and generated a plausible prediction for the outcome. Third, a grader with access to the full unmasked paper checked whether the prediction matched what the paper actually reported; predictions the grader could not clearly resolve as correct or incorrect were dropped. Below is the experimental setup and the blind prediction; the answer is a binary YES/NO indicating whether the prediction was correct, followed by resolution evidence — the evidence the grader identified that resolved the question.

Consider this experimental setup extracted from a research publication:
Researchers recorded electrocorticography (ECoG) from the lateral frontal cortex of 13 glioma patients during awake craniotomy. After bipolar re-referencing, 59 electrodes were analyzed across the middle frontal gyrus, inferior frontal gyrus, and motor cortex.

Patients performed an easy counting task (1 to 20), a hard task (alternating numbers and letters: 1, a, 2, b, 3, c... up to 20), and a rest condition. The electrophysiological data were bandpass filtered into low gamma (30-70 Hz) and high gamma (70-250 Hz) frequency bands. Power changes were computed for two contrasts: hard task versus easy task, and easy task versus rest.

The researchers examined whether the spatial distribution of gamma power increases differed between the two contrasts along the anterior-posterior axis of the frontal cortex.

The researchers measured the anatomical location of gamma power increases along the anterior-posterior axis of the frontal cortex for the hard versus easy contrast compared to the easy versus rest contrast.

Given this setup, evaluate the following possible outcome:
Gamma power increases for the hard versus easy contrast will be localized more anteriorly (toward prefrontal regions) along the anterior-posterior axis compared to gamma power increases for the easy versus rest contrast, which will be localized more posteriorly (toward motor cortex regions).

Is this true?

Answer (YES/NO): YES